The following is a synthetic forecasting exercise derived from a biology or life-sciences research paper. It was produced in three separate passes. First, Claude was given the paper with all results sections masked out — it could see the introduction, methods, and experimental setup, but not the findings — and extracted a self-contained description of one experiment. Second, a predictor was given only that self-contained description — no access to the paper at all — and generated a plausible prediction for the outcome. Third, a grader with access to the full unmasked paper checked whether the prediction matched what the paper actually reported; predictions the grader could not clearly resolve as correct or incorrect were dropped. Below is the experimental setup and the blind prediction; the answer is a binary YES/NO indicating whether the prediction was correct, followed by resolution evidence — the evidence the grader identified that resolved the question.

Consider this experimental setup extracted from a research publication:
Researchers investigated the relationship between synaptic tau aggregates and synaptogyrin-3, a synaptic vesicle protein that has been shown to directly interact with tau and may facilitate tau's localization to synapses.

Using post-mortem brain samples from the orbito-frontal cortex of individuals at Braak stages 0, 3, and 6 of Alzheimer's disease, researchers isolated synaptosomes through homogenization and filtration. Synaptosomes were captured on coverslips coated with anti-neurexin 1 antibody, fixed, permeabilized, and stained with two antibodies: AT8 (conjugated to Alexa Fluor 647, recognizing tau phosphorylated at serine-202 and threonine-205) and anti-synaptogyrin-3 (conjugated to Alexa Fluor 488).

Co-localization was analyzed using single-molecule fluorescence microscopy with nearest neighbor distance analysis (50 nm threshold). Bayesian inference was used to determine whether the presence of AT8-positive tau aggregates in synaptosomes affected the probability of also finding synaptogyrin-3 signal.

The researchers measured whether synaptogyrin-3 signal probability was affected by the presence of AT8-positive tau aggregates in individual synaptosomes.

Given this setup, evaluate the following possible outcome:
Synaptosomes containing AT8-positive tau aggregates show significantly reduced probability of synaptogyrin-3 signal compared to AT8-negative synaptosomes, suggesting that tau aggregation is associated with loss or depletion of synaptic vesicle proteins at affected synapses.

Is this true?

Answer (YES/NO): NO